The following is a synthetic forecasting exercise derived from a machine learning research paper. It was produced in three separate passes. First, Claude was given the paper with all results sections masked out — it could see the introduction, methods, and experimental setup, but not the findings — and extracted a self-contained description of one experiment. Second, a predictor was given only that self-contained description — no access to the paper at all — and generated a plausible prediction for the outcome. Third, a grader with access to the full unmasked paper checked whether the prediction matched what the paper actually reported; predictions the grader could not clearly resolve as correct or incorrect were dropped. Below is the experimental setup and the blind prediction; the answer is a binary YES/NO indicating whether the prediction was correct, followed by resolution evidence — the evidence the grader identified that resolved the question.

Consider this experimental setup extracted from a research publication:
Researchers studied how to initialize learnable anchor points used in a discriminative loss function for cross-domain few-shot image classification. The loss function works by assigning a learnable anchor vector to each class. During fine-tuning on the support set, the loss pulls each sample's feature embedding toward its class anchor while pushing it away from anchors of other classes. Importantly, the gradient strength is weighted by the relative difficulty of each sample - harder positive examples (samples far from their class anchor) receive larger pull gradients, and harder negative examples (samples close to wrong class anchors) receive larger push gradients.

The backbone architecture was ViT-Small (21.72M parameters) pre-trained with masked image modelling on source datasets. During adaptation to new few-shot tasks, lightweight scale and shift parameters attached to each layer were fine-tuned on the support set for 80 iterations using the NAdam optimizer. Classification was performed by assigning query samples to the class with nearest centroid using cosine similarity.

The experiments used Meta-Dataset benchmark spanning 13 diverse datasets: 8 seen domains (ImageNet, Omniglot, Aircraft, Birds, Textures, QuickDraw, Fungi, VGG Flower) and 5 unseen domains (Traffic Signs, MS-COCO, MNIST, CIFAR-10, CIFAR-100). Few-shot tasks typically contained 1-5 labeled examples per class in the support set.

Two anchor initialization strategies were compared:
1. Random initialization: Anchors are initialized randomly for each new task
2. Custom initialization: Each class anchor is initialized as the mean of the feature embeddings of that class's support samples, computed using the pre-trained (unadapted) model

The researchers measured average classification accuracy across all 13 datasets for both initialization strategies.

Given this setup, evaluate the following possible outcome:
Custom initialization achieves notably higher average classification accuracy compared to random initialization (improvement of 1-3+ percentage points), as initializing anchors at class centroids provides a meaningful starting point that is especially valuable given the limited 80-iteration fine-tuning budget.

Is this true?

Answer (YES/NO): NO